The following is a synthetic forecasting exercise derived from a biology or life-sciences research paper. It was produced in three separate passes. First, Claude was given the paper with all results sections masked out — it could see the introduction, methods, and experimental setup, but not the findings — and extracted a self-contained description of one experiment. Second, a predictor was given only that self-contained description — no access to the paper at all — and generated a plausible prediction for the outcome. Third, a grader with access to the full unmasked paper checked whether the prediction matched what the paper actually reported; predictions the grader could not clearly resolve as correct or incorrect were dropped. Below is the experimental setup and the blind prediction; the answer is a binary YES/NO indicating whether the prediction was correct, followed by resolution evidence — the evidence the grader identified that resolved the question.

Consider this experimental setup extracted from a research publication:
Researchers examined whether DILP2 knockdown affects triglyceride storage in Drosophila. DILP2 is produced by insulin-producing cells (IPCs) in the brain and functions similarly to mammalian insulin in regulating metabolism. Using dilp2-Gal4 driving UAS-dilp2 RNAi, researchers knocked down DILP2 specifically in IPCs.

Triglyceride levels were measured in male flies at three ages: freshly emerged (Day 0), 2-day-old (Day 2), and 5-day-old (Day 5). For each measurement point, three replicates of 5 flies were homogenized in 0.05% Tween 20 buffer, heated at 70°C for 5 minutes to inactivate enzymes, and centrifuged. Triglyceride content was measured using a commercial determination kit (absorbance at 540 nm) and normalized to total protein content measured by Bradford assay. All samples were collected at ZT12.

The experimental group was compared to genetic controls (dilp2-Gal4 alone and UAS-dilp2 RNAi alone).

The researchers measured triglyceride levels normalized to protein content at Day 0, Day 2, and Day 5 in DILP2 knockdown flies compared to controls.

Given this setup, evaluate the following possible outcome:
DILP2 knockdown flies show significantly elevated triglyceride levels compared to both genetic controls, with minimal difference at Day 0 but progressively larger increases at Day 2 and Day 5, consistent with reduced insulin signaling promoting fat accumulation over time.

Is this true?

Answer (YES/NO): NO